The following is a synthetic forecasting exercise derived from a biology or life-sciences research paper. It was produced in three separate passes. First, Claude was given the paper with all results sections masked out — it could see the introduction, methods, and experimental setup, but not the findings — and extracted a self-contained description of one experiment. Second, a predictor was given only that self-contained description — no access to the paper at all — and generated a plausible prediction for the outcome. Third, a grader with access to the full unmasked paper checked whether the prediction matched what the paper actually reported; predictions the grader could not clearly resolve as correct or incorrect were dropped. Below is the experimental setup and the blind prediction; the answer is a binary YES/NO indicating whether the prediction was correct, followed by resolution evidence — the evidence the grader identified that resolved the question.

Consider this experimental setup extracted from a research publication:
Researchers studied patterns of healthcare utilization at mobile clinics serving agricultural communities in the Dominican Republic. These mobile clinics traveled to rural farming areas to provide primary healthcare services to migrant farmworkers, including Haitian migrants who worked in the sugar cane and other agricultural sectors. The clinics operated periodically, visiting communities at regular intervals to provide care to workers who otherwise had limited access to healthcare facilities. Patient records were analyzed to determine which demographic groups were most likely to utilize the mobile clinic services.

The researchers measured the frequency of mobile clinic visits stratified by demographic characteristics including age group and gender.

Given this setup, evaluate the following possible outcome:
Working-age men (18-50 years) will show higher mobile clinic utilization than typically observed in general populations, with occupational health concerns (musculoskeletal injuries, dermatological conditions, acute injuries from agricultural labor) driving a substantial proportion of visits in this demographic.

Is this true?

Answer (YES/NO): NO